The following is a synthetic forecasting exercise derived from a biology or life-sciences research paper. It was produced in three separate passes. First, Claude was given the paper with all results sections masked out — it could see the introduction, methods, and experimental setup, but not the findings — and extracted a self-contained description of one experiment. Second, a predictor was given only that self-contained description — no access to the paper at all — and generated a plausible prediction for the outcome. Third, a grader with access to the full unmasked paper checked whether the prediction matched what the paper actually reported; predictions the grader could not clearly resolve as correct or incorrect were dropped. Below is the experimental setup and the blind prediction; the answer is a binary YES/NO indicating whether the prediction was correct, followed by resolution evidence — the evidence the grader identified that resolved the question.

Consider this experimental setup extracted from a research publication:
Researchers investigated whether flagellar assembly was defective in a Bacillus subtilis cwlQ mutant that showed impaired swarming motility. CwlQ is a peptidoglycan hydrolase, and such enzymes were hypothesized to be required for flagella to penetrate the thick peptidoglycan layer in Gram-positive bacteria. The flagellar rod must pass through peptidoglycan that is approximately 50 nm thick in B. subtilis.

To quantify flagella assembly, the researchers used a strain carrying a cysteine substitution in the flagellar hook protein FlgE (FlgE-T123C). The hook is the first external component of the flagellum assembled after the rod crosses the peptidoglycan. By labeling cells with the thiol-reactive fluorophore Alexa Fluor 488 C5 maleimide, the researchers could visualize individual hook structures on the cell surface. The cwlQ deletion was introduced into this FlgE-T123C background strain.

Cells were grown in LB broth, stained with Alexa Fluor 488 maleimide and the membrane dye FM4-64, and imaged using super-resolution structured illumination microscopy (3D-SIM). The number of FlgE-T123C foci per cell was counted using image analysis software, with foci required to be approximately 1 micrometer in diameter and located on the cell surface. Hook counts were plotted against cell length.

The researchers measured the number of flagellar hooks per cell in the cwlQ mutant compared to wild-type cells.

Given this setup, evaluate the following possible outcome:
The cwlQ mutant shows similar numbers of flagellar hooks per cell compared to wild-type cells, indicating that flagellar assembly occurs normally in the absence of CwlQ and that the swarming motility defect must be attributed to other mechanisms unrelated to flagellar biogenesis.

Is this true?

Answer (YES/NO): NO